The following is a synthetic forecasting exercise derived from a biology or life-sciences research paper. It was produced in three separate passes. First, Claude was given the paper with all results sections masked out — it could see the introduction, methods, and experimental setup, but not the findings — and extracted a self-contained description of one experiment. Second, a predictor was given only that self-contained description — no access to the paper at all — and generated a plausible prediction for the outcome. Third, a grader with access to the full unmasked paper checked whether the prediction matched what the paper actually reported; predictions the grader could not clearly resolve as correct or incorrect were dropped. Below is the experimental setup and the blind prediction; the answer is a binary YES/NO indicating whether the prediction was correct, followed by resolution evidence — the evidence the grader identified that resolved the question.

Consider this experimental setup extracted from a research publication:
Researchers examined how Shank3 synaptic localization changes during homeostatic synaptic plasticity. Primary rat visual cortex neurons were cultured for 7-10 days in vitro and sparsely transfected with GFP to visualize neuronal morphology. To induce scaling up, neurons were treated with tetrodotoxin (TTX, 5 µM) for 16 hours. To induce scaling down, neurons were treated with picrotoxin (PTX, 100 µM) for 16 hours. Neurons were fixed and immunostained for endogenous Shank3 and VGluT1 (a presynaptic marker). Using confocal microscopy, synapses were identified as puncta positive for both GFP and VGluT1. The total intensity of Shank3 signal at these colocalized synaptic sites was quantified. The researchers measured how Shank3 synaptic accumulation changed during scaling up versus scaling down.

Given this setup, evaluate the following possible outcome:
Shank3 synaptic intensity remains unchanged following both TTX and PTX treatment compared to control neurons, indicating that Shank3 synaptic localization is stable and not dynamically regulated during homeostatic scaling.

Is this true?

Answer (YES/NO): NO